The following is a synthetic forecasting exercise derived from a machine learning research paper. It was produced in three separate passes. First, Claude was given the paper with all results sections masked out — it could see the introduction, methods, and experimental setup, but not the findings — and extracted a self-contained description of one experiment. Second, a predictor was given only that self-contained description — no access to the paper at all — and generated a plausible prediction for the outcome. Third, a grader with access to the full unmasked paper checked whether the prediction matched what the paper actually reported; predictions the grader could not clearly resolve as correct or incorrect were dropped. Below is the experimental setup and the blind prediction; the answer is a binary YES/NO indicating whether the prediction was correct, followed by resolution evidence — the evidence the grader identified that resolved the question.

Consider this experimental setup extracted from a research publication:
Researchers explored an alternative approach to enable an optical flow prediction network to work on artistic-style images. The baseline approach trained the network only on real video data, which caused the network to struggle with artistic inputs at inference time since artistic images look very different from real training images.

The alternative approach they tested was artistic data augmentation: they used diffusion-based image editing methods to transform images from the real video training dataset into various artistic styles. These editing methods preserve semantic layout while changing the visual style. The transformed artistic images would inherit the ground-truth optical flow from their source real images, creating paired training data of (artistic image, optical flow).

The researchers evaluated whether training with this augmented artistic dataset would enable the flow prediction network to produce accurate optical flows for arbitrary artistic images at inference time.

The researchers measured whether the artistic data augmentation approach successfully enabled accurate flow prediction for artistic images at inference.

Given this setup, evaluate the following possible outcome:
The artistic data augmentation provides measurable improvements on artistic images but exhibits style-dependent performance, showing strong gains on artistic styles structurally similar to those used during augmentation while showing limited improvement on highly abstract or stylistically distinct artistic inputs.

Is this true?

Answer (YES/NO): NO